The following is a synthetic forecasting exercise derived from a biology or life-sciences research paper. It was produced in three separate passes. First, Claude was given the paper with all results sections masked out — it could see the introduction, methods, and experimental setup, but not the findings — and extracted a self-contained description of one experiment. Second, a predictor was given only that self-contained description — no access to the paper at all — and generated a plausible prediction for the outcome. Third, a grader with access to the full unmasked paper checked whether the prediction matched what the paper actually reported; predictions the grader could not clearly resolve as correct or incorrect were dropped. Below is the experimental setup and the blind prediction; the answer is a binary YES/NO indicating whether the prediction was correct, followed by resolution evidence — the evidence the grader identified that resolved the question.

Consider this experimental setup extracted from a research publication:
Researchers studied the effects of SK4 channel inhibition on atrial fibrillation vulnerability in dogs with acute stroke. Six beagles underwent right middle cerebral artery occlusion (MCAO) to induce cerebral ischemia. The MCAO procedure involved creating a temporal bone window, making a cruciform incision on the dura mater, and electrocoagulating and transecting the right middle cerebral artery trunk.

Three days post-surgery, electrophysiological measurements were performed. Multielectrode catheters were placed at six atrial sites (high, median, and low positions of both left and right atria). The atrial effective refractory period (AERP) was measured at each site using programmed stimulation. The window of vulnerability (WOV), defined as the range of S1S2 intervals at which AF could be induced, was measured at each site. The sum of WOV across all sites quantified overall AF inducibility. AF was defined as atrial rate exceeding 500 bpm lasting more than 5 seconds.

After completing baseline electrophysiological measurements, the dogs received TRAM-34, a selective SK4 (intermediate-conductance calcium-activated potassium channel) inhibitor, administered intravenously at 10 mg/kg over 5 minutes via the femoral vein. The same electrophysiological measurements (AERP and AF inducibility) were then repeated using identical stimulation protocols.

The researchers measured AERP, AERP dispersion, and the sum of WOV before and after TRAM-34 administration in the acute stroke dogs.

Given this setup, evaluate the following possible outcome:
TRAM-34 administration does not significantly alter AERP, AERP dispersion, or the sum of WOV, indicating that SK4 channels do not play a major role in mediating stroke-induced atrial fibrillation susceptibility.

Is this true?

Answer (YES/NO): NO